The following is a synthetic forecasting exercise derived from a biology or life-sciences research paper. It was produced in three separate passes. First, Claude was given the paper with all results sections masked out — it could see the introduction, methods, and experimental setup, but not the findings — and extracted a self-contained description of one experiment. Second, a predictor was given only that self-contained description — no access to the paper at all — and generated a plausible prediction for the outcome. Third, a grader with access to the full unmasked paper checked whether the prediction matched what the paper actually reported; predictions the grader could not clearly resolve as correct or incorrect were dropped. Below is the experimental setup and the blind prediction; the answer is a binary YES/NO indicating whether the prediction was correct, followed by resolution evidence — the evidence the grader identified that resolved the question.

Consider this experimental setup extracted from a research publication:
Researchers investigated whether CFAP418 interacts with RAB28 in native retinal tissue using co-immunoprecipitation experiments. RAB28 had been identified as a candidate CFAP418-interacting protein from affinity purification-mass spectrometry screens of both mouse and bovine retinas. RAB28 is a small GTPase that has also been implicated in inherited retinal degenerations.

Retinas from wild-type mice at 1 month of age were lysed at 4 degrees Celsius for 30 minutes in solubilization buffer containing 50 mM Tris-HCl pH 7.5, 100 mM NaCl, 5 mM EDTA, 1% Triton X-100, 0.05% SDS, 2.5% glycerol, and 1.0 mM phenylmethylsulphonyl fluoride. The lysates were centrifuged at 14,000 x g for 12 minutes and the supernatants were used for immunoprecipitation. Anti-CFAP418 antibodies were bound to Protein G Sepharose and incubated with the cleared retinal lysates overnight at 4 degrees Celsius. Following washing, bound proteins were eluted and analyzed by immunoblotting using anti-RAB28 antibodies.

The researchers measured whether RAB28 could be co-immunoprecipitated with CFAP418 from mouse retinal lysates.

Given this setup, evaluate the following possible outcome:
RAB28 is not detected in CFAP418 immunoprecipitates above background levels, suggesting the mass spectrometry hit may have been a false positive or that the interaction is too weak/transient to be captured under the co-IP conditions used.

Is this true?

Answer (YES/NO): NO